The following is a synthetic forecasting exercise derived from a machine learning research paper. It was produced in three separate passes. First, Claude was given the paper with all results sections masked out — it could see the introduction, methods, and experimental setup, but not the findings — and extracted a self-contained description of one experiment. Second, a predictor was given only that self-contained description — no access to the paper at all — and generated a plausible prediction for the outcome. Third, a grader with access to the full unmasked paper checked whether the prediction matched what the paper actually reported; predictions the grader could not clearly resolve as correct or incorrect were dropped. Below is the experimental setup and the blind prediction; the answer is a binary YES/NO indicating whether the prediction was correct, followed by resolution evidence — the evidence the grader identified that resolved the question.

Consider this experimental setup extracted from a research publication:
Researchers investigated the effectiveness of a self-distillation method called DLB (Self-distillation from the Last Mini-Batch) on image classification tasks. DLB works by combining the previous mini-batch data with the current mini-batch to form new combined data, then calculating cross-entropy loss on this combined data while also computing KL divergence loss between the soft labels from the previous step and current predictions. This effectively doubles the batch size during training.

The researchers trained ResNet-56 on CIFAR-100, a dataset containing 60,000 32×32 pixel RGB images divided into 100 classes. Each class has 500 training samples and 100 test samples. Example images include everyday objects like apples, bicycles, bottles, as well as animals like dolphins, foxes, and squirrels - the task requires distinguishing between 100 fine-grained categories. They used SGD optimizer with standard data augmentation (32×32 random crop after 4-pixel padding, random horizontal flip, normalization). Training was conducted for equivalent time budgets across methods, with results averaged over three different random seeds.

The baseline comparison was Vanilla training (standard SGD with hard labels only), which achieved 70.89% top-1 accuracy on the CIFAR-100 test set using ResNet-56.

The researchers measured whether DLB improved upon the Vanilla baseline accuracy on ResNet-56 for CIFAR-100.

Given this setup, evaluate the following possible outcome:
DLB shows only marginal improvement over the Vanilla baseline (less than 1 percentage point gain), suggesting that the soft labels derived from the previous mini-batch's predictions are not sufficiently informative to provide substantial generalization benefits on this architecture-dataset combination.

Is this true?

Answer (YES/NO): NO